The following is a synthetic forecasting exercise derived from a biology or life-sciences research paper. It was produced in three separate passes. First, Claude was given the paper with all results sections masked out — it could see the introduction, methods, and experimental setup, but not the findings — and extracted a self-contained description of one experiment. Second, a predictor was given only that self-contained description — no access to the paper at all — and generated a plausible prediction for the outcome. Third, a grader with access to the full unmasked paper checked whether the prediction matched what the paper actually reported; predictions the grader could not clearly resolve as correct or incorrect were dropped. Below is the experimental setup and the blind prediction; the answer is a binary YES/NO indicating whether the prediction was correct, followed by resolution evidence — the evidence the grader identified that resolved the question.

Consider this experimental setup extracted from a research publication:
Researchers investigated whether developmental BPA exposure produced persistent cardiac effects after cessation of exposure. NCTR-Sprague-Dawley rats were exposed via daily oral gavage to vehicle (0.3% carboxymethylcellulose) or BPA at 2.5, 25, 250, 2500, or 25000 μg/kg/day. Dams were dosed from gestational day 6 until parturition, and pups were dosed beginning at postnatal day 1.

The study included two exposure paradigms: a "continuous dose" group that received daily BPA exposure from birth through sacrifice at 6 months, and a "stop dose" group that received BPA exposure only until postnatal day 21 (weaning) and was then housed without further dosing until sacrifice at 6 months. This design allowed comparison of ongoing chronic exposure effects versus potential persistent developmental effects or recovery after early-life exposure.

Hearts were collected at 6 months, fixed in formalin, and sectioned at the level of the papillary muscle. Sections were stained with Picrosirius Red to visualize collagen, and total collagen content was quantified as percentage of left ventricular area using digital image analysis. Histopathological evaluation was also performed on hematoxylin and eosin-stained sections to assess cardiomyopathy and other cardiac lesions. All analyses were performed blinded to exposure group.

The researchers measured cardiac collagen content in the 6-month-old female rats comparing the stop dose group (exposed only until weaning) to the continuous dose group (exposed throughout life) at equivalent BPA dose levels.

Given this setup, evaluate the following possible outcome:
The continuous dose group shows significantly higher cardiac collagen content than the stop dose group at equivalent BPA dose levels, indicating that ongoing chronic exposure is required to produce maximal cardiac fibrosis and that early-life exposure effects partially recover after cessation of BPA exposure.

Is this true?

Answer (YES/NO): NO